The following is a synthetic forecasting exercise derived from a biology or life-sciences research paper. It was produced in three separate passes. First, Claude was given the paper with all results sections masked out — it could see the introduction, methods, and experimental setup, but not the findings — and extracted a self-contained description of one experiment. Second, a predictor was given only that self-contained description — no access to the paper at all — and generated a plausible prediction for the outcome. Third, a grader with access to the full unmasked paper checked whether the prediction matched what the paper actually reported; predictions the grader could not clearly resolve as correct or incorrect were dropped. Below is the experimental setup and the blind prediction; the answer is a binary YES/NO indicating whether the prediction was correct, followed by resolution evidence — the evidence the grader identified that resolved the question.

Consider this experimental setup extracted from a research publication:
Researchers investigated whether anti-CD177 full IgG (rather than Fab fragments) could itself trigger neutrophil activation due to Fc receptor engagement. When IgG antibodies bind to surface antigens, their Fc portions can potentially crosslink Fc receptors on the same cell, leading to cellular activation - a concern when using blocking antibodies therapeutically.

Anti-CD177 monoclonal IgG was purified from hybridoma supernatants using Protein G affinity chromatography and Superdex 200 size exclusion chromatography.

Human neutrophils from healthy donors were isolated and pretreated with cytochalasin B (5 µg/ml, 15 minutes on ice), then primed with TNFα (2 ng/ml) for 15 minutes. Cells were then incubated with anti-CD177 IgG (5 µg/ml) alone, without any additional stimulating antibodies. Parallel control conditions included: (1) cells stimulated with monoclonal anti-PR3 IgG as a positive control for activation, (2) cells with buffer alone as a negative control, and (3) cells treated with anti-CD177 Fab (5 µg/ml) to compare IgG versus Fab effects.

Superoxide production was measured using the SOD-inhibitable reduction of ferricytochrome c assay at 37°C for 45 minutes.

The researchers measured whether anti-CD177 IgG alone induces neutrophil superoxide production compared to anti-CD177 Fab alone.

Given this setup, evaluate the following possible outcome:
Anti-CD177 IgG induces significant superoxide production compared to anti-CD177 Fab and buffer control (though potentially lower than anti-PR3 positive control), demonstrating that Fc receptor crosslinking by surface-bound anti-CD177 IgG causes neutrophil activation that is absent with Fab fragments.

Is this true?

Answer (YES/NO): YES